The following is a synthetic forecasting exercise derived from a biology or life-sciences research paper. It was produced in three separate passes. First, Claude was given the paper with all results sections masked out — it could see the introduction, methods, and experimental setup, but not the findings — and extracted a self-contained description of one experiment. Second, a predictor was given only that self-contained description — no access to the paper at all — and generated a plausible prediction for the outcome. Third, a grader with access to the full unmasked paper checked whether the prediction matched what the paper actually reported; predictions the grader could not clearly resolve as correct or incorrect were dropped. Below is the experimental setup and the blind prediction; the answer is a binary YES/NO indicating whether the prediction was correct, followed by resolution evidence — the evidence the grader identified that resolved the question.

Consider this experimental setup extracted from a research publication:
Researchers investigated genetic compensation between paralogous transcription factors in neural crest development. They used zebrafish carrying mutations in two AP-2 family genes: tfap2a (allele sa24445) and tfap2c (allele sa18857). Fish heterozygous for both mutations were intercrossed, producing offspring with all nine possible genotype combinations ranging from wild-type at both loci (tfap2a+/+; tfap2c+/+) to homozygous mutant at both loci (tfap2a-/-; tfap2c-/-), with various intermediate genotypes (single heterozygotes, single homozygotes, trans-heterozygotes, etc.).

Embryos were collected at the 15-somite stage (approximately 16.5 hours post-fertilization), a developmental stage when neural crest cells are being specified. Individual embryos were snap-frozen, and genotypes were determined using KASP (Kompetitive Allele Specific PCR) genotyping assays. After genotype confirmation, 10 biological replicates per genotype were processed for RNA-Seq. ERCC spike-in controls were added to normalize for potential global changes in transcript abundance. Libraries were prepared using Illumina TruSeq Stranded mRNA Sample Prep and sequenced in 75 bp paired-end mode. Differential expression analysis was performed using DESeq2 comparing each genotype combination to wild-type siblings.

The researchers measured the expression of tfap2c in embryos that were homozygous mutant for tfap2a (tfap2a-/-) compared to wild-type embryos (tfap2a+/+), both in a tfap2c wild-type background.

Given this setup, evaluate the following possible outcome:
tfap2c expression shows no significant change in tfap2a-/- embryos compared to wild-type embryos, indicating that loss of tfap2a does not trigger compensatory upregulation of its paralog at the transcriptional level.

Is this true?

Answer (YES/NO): NO